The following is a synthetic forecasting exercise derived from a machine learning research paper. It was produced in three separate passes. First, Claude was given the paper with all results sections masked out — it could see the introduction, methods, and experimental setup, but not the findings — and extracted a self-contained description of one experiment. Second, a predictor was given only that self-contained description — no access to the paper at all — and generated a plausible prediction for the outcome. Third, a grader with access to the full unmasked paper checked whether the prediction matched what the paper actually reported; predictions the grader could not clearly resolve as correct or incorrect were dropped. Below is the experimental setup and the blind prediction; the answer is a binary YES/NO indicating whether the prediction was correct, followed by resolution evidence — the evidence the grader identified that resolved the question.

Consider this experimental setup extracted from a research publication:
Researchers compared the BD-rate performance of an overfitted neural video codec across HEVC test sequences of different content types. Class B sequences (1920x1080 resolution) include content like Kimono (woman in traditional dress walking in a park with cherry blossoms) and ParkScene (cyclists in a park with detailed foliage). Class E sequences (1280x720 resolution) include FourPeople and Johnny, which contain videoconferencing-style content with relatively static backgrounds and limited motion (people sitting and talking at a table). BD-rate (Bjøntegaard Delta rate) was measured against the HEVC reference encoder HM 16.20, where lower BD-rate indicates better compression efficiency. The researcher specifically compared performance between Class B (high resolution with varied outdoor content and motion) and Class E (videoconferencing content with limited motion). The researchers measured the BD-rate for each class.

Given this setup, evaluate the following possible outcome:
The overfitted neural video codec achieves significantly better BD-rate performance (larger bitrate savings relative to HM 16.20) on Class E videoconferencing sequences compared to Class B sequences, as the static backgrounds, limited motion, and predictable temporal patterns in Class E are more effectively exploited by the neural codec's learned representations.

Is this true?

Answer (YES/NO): NO